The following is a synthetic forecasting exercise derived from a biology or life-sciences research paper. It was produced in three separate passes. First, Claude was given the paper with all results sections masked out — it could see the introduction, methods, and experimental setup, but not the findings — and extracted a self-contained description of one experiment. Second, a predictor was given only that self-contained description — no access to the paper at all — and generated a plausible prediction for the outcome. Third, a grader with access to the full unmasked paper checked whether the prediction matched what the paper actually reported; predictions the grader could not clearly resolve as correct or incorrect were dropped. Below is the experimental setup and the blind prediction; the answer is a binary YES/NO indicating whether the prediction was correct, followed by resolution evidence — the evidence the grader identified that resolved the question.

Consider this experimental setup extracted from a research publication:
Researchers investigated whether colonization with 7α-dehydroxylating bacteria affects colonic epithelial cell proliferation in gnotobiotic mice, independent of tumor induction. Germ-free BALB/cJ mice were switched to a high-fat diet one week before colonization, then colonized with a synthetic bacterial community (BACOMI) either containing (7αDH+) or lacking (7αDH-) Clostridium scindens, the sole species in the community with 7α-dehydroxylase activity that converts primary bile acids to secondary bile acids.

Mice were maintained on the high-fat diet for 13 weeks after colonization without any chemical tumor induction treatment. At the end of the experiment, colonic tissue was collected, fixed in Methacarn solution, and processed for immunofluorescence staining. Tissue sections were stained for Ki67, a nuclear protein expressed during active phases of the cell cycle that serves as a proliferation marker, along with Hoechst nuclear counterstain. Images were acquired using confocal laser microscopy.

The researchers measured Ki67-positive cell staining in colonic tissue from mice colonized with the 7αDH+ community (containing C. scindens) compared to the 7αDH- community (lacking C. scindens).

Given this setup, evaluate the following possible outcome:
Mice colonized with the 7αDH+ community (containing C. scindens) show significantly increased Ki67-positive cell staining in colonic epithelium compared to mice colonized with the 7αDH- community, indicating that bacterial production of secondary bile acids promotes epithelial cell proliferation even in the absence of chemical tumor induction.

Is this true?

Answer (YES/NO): YES